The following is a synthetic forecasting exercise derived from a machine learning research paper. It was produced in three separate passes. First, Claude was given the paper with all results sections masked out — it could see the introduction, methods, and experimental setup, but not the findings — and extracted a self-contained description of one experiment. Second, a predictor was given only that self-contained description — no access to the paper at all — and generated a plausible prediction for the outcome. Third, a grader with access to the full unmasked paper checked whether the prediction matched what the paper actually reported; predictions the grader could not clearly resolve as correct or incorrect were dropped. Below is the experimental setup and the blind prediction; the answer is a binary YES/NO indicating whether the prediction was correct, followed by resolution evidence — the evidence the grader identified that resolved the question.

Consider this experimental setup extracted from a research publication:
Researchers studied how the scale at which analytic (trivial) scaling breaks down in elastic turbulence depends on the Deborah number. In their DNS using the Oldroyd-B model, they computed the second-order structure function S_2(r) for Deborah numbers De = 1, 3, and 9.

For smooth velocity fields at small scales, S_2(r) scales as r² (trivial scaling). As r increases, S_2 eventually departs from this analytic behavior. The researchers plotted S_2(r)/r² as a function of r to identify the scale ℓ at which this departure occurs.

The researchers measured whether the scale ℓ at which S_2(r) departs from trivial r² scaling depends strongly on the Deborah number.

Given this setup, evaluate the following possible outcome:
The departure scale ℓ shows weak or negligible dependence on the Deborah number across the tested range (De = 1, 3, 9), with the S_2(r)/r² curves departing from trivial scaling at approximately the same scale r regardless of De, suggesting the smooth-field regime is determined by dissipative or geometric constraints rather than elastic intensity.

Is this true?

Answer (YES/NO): YES